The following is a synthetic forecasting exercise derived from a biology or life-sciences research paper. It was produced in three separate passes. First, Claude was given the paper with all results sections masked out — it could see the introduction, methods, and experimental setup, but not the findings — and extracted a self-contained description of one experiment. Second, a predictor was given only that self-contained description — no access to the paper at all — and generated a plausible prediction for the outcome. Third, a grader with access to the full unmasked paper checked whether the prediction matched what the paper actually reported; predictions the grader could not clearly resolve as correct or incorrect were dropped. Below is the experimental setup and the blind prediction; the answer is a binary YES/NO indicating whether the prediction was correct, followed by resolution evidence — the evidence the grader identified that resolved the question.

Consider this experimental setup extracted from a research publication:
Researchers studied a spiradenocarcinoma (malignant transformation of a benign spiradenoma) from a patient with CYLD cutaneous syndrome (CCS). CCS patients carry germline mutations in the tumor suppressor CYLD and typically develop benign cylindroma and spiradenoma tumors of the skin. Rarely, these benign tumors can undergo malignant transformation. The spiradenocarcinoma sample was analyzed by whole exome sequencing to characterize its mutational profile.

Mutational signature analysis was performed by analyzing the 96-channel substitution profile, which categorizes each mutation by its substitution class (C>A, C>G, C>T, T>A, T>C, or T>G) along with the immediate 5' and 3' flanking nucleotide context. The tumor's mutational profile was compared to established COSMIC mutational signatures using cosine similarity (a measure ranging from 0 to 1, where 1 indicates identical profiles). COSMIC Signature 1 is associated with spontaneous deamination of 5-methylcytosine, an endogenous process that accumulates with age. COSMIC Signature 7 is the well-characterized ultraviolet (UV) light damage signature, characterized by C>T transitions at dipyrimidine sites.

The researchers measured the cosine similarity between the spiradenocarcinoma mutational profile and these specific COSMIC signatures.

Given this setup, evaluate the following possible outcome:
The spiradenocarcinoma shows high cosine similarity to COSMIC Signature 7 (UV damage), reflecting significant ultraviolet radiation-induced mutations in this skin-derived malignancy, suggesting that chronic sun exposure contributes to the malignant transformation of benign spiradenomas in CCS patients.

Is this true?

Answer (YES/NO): NO